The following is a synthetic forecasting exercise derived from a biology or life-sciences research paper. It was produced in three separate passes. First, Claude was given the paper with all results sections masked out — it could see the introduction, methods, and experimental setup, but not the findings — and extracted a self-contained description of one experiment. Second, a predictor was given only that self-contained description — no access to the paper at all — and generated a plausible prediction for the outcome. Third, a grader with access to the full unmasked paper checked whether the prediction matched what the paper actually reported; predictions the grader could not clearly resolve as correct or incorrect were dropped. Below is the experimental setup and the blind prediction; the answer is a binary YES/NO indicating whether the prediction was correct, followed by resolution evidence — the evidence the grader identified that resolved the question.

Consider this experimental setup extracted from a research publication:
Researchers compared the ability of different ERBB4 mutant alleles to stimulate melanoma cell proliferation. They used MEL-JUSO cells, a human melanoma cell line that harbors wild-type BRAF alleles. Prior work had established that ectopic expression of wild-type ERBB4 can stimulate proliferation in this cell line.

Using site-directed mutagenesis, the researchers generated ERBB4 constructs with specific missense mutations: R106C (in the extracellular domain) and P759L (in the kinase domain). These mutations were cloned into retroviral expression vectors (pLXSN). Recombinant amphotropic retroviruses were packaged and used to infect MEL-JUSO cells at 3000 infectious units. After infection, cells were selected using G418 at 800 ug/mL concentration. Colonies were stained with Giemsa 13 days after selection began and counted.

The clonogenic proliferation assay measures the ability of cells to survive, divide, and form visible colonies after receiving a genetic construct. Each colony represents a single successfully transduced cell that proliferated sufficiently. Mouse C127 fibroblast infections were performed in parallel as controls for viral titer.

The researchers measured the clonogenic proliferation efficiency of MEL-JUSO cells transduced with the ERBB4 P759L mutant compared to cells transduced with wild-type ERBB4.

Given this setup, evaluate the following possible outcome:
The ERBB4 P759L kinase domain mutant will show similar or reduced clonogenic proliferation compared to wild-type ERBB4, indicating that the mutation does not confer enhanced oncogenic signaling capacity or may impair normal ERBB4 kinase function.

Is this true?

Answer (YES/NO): NO